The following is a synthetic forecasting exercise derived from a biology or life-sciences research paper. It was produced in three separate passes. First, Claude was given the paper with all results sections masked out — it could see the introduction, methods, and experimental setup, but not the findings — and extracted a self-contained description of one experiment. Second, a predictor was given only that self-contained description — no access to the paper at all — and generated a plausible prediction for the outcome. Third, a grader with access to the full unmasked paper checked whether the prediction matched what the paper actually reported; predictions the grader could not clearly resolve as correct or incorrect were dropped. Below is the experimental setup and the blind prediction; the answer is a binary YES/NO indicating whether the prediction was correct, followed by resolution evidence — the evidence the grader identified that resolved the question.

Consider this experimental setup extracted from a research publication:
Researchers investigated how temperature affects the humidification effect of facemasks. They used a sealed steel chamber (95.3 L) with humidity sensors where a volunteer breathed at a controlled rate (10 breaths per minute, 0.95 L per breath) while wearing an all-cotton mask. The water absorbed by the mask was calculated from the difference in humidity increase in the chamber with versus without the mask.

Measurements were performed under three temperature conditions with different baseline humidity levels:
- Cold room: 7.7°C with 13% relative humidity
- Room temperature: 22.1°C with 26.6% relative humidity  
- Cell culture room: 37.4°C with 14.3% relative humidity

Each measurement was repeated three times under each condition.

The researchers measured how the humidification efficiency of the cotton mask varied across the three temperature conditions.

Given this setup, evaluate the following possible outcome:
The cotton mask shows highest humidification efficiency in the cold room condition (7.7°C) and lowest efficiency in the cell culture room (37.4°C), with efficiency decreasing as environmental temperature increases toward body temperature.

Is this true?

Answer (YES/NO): YES